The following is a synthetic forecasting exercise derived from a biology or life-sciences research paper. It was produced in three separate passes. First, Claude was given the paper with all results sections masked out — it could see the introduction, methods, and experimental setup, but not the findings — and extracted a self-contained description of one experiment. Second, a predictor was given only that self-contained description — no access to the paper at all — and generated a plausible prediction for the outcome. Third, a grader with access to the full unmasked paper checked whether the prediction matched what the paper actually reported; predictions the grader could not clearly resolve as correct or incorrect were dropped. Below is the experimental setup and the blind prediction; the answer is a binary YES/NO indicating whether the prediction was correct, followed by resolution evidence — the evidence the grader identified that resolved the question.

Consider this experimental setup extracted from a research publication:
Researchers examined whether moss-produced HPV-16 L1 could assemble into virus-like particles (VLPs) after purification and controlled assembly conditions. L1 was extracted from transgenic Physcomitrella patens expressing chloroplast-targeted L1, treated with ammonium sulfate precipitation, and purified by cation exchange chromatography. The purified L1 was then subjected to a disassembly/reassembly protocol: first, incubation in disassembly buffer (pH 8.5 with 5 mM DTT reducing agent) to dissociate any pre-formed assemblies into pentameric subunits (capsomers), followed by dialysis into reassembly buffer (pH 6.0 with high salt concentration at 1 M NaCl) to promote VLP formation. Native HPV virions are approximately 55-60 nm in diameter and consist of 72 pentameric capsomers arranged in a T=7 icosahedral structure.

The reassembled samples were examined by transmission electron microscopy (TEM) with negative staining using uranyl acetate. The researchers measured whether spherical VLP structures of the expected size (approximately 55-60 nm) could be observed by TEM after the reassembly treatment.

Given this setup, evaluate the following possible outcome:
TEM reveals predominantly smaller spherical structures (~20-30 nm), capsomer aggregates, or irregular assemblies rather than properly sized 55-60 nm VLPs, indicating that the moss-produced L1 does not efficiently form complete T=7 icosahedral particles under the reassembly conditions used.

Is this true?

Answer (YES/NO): NO